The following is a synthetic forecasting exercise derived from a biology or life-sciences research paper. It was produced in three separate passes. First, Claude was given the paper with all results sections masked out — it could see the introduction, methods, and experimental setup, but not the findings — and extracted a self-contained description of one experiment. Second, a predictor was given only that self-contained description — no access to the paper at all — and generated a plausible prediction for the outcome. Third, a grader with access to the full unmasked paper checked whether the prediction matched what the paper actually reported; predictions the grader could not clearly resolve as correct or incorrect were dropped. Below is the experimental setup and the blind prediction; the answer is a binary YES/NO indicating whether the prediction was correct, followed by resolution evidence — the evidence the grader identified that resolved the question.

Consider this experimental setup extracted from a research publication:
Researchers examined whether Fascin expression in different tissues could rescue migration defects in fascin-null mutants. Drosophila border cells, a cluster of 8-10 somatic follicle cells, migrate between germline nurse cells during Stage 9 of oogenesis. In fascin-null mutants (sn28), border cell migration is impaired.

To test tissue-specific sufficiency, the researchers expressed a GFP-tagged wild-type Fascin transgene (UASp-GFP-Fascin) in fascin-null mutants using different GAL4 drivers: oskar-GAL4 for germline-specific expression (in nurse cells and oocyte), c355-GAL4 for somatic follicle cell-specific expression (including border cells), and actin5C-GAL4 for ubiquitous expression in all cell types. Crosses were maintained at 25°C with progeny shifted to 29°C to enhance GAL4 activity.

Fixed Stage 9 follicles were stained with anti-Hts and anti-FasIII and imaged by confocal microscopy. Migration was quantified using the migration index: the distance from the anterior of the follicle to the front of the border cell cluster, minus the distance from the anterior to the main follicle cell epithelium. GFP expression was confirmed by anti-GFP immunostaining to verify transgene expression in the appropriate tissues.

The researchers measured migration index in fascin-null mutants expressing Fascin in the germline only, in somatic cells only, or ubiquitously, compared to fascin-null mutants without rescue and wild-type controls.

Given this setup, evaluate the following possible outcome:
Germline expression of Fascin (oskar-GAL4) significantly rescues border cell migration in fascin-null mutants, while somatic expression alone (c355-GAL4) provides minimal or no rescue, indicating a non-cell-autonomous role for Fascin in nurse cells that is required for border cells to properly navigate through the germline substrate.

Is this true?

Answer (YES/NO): NO